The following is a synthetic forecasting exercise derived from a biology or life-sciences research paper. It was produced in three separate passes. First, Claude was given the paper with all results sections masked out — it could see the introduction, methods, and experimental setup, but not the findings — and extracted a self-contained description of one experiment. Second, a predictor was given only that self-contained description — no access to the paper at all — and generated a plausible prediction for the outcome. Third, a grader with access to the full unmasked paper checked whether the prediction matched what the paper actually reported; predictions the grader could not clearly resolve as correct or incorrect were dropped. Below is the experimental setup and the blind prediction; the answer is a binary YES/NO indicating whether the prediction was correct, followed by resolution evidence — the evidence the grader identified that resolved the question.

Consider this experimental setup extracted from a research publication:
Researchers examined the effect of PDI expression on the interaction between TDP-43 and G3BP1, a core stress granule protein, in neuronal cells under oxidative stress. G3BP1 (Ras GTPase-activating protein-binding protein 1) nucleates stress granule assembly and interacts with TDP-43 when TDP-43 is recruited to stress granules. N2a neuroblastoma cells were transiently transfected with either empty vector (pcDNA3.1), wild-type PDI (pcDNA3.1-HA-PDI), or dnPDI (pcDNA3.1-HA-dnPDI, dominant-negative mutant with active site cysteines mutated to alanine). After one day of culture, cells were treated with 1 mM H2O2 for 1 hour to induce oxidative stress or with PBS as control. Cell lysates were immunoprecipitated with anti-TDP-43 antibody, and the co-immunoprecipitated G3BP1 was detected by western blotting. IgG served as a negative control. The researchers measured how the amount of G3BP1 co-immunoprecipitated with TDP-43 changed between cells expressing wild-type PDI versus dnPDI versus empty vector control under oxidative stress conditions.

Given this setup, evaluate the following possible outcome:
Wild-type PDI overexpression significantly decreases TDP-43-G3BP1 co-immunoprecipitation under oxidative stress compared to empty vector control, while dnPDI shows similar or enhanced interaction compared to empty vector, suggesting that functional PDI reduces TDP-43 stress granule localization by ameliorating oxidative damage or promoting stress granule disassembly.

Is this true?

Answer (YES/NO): YES